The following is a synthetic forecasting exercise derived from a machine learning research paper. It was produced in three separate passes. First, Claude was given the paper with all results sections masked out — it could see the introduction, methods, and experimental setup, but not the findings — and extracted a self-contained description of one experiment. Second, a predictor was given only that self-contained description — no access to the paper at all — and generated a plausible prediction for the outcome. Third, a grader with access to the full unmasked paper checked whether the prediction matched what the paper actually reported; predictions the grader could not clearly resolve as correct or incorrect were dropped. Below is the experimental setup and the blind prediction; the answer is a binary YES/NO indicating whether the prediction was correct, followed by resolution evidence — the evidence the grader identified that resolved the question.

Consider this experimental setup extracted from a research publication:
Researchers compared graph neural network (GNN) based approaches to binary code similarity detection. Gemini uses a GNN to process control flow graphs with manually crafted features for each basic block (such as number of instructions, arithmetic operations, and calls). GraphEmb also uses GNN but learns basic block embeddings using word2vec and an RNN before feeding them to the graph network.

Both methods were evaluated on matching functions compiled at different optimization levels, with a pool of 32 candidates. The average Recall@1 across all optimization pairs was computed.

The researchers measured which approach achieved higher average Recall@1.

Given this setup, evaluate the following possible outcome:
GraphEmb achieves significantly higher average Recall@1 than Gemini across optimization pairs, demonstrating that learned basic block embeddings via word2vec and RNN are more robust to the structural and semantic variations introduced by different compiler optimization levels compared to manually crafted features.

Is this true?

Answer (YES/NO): YES